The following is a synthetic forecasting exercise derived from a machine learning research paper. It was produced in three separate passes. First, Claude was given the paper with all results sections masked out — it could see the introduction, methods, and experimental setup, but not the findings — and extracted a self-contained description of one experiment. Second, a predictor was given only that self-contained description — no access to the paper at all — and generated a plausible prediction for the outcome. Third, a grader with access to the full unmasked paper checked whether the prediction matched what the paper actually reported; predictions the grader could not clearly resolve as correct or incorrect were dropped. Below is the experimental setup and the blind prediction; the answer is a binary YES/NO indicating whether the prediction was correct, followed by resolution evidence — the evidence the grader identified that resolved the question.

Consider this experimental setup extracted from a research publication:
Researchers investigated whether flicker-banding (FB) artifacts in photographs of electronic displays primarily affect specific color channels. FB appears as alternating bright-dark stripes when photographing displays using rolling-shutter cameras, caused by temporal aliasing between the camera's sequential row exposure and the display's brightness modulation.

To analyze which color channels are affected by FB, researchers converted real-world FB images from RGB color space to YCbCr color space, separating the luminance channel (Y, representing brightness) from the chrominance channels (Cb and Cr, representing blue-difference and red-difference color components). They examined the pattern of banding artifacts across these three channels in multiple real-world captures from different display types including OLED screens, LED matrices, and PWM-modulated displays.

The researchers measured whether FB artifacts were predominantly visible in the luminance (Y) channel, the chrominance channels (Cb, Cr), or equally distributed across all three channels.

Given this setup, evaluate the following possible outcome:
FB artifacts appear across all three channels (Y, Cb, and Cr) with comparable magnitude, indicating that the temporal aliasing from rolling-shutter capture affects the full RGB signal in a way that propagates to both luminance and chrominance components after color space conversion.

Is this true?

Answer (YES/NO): NO